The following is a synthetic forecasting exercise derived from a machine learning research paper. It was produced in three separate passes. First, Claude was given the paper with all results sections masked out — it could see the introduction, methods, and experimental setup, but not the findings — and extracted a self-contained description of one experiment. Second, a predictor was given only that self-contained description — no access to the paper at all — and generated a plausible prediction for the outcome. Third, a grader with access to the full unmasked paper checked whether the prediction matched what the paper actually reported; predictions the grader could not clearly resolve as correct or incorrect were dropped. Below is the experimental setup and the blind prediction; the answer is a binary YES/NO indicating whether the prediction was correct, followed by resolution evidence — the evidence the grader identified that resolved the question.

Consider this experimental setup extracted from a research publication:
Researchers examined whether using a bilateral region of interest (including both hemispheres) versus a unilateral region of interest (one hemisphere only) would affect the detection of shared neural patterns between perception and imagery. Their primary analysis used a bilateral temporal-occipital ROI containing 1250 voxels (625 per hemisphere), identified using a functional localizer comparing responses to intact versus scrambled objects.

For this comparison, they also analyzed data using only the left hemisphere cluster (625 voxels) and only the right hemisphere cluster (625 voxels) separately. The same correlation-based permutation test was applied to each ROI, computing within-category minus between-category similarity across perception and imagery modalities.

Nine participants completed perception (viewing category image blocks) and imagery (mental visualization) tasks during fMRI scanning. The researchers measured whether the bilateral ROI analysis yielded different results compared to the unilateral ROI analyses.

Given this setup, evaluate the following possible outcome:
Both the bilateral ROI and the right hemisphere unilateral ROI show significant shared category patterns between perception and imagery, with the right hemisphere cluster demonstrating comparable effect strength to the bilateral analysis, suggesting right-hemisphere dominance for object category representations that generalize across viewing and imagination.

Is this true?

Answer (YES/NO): NO